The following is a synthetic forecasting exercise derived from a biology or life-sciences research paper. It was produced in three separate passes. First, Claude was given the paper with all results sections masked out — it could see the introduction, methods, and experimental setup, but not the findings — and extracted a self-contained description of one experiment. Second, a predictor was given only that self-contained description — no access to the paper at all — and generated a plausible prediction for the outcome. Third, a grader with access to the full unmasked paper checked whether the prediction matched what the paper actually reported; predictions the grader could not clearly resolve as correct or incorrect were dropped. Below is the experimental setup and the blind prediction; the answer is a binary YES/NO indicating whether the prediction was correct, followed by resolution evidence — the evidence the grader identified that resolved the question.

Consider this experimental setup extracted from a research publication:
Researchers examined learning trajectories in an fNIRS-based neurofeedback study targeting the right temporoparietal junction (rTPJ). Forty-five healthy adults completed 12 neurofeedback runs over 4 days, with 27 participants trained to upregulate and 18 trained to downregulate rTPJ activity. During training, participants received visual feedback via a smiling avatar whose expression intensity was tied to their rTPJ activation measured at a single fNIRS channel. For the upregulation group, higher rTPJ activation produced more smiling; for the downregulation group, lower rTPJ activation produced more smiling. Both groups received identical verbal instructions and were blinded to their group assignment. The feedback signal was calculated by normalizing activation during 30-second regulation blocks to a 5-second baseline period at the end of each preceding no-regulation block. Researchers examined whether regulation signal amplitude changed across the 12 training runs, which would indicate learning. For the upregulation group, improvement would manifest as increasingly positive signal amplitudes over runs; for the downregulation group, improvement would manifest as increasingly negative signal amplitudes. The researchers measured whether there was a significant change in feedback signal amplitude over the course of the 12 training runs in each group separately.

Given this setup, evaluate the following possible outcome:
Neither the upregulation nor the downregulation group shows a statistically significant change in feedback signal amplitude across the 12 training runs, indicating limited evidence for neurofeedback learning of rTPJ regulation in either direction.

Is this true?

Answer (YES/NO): NO